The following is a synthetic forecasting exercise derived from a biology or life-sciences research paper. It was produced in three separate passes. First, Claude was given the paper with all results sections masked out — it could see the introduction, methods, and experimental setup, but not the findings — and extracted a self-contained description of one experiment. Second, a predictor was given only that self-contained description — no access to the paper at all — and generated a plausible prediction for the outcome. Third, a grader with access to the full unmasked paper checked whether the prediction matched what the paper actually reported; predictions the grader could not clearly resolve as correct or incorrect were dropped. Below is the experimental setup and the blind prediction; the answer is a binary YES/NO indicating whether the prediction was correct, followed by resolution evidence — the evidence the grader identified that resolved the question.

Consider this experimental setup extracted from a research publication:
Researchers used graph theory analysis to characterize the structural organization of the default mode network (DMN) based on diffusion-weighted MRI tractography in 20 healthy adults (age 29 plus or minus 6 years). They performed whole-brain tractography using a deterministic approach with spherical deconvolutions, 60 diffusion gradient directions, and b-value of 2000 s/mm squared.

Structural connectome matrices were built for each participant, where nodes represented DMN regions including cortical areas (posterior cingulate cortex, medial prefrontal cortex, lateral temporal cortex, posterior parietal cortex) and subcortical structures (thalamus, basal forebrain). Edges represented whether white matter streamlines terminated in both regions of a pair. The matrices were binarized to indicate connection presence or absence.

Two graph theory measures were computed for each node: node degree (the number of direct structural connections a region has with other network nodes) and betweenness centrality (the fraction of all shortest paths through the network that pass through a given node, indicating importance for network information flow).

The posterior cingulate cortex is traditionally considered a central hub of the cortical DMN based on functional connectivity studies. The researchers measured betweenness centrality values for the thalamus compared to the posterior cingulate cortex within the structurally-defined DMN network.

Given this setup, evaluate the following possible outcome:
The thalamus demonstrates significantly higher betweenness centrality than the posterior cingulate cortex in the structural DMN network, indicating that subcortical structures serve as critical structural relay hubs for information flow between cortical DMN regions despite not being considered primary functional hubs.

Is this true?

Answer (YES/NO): NO